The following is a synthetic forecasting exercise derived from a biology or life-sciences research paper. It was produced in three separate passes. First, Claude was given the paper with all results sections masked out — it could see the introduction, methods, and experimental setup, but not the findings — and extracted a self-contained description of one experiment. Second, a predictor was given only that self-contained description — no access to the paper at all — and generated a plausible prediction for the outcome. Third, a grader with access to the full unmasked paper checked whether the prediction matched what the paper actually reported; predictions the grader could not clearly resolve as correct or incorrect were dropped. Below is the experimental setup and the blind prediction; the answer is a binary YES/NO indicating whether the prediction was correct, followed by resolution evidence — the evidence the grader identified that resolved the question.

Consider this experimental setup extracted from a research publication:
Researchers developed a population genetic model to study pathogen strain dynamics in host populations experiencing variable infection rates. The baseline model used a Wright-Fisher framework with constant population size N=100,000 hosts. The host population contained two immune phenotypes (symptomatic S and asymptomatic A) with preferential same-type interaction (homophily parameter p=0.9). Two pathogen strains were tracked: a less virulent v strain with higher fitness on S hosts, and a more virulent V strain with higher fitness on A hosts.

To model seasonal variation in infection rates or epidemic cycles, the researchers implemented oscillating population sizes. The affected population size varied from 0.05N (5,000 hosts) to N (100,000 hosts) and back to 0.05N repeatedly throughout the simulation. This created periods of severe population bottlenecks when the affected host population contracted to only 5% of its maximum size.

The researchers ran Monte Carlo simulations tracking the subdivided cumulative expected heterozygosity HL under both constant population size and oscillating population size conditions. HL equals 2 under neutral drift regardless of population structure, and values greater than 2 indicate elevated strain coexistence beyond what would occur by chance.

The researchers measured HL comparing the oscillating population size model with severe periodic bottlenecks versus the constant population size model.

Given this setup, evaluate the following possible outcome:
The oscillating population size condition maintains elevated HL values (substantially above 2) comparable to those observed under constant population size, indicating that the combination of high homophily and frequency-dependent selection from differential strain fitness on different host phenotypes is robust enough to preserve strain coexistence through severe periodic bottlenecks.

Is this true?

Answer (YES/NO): YES